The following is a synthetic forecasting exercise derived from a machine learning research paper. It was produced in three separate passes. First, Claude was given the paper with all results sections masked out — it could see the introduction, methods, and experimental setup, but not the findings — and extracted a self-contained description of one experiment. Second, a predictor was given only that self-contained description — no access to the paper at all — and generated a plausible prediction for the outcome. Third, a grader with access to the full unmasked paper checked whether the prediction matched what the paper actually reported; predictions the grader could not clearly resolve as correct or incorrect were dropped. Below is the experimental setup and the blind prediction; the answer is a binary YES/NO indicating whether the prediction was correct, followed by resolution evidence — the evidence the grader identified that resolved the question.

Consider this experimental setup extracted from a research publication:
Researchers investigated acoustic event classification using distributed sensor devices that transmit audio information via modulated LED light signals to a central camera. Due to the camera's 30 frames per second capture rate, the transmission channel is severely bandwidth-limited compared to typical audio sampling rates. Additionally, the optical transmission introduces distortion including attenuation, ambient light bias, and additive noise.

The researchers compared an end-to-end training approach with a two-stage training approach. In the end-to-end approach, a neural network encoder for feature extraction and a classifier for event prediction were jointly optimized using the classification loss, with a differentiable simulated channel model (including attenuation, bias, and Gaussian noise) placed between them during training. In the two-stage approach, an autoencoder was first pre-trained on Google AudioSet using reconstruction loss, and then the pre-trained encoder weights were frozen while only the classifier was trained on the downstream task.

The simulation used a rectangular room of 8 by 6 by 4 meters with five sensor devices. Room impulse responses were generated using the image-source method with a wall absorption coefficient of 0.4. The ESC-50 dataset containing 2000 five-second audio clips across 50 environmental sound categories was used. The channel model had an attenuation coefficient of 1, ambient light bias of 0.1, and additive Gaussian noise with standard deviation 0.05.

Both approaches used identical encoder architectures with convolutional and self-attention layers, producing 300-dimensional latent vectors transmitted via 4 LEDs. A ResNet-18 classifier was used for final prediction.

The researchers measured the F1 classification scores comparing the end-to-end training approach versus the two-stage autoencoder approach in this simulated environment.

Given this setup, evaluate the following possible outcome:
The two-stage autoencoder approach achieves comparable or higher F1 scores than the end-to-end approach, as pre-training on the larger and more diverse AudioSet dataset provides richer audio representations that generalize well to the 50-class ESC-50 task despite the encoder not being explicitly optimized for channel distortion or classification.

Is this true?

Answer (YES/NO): YES